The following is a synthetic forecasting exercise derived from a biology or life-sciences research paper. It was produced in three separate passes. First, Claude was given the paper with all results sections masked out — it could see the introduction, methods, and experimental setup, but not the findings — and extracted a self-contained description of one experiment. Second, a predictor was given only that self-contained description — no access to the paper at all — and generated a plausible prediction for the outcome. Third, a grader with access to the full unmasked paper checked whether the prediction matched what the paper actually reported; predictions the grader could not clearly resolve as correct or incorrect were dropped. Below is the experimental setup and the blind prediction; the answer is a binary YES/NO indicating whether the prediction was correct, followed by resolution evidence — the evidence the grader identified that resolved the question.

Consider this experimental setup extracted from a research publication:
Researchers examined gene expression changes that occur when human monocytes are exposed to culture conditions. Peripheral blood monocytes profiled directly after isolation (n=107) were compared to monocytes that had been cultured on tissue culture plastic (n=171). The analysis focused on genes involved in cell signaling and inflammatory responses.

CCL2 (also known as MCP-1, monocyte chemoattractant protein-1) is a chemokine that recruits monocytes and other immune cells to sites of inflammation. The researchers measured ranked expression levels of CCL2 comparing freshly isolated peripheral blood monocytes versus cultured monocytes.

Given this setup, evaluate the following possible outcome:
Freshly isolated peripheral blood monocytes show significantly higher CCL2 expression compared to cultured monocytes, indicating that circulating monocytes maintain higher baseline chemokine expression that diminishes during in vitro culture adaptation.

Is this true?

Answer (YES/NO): NO